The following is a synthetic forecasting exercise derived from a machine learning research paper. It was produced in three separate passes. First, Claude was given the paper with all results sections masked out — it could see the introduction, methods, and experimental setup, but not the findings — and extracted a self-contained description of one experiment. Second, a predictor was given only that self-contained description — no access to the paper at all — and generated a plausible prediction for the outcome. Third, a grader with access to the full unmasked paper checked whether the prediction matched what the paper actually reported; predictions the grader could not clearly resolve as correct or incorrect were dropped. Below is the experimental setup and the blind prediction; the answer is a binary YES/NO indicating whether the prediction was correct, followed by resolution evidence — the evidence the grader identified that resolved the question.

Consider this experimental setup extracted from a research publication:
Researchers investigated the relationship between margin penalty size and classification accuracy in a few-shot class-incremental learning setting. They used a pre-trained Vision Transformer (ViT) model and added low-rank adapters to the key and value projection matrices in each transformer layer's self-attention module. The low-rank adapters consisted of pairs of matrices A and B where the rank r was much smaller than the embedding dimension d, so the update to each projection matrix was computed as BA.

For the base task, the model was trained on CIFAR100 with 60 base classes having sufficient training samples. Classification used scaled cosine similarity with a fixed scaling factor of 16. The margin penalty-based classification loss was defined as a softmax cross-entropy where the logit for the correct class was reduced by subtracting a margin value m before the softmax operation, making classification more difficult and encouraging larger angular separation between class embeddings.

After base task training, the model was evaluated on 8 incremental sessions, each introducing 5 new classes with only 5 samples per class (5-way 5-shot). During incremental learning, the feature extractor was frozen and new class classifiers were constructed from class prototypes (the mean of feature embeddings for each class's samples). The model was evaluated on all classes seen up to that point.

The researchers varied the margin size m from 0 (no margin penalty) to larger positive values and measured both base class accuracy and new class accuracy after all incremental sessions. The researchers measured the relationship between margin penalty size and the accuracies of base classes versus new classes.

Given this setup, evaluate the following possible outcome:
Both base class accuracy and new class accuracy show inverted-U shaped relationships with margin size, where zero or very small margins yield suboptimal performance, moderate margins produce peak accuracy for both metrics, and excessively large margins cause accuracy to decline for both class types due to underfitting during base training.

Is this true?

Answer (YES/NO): NO